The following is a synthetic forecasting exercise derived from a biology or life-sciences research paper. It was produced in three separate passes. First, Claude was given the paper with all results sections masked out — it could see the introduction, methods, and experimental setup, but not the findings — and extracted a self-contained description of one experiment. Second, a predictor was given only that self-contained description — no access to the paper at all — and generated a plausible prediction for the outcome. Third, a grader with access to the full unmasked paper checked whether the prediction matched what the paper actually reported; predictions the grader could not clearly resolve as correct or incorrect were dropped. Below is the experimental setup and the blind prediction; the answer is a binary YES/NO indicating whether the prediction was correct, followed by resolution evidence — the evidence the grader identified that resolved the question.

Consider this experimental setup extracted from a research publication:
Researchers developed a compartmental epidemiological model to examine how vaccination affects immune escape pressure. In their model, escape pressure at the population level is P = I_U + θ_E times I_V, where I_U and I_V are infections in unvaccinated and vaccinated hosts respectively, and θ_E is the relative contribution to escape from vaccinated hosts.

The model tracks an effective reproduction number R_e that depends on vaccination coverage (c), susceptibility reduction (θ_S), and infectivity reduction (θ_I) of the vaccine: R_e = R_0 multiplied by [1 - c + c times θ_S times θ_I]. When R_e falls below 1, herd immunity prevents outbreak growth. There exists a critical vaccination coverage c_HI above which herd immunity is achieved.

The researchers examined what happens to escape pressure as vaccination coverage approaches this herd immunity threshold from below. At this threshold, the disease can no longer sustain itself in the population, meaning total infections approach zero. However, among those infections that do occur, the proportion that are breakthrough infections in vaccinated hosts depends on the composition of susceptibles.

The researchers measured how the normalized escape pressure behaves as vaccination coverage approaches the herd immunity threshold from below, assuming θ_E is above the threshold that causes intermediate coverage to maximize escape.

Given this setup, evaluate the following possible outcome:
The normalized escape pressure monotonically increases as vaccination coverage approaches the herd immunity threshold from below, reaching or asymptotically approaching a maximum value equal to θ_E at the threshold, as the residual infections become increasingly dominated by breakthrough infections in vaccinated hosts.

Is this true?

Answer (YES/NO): NO